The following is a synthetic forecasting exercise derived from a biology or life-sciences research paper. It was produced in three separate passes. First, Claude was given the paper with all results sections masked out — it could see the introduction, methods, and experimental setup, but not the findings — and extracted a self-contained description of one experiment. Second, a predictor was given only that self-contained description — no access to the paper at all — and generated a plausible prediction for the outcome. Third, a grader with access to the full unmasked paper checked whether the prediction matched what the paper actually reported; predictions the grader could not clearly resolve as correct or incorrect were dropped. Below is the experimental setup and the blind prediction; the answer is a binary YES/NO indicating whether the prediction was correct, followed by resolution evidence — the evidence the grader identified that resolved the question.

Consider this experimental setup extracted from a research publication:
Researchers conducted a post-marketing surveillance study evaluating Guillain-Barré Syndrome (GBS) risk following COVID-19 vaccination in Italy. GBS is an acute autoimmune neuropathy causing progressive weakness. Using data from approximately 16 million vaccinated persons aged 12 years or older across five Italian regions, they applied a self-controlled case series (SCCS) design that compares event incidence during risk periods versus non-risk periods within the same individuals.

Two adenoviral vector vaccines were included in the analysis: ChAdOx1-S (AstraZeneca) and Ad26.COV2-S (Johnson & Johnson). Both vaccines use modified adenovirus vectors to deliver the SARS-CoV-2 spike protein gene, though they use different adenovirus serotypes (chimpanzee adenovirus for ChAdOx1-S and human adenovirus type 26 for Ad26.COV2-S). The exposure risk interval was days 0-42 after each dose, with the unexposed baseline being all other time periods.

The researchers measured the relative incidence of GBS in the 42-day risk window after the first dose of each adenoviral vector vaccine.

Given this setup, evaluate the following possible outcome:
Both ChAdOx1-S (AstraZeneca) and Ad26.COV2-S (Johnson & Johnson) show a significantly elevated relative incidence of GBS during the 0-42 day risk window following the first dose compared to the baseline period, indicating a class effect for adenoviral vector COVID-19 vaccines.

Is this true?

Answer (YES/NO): NO